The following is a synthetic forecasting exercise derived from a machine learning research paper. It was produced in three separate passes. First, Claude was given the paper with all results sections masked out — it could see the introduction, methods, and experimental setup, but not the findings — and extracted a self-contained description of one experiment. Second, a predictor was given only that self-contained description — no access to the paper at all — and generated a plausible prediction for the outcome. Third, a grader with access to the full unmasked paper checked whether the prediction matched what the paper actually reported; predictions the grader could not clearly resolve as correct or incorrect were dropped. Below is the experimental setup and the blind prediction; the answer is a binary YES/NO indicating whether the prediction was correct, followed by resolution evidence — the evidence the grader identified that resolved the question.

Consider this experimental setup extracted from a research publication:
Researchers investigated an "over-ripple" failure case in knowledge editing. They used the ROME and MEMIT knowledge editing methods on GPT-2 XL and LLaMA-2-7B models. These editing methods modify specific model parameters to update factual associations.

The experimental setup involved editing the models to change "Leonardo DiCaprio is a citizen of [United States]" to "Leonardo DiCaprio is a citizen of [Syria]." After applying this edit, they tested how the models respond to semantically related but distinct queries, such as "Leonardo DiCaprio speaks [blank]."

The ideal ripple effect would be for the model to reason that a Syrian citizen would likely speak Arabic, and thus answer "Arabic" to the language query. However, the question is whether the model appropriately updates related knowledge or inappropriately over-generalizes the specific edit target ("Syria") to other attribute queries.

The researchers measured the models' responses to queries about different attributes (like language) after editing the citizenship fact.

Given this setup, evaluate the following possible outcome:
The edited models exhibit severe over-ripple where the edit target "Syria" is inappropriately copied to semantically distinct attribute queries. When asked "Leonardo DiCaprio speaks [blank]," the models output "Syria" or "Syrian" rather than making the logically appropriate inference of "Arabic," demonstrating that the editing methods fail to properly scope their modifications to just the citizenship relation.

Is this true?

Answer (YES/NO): YES